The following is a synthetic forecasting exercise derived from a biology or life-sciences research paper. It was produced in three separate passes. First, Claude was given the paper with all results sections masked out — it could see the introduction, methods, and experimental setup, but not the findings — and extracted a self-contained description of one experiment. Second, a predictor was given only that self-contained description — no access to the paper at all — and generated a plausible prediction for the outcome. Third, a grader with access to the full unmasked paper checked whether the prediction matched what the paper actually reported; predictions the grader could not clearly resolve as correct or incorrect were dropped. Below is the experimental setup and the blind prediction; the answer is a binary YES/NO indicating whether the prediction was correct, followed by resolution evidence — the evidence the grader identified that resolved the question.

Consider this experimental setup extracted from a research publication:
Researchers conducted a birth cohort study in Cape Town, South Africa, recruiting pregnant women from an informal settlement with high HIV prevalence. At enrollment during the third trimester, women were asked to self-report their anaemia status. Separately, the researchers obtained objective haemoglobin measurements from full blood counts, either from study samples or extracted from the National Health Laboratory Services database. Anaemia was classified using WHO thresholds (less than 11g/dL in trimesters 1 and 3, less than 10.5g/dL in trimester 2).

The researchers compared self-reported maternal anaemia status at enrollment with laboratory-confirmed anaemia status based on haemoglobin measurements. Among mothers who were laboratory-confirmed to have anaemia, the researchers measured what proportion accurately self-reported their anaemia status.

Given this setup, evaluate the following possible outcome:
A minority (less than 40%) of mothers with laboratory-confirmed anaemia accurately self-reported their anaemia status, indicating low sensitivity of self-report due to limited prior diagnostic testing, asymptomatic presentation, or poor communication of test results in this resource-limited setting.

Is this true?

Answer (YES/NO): YES